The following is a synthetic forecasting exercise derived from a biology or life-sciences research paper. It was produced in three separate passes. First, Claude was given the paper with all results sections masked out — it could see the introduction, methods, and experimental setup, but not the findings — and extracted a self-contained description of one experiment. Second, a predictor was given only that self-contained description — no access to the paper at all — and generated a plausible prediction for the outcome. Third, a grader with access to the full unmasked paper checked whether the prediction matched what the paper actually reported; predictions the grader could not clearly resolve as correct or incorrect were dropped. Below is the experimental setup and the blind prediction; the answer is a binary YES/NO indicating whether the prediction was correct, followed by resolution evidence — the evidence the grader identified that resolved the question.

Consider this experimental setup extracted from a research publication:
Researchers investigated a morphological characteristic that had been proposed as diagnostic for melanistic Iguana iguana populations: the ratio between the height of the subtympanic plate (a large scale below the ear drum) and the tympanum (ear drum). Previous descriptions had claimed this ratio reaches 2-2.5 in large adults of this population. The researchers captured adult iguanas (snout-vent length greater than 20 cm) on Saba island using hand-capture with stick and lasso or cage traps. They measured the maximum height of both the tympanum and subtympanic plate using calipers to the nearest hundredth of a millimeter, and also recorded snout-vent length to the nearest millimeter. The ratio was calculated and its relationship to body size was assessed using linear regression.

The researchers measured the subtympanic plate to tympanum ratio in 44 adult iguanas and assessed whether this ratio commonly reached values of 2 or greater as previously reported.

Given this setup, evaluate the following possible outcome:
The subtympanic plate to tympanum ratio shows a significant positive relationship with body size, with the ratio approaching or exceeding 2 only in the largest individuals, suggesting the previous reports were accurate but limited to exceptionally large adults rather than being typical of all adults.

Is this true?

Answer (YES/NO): NO